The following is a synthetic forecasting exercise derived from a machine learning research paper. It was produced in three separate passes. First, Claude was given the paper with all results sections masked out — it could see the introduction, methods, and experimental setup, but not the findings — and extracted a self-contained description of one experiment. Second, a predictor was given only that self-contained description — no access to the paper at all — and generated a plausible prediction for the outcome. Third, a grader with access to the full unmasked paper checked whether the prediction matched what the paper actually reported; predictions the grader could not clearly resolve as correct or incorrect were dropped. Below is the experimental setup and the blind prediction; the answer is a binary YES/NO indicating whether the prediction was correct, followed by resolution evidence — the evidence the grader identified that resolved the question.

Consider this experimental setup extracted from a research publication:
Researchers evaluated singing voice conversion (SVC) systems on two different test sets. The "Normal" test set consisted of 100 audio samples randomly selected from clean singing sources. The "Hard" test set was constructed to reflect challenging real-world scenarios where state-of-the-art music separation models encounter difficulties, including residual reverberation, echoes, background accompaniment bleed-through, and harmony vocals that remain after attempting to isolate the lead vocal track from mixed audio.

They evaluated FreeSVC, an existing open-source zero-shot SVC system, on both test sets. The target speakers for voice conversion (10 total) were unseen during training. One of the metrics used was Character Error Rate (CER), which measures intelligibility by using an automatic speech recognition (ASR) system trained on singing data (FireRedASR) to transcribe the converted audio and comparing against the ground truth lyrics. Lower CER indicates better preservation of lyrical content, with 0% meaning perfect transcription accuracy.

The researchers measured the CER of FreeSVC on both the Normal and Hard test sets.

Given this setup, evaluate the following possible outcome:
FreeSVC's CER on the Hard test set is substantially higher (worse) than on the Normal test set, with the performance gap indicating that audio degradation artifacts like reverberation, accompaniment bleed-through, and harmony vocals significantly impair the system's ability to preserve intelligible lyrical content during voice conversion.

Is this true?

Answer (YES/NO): YES